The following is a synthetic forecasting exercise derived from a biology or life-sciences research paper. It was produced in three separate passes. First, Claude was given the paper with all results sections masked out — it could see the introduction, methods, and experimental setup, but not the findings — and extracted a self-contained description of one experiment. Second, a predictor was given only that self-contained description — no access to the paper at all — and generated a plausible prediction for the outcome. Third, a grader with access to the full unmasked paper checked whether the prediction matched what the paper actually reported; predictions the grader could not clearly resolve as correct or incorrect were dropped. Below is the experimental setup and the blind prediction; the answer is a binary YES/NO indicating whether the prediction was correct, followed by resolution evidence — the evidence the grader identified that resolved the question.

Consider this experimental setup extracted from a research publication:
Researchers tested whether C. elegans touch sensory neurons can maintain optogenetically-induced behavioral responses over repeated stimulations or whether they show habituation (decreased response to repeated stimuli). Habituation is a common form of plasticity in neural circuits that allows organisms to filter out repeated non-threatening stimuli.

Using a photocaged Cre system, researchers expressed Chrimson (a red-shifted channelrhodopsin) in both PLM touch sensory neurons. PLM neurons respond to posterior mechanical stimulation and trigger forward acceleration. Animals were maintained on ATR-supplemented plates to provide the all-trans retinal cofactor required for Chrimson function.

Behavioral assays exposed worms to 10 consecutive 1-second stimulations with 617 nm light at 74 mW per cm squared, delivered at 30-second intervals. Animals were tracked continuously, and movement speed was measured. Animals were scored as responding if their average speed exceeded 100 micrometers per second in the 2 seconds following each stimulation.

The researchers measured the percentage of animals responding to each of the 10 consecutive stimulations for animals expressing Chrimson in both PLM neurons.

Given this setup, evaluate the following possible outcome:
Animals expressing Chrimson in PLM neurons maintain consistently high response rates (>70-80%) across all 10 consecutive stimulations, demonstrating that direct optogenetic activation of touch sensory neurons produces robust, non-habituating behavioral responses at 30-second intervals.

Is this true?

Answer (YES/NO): NO